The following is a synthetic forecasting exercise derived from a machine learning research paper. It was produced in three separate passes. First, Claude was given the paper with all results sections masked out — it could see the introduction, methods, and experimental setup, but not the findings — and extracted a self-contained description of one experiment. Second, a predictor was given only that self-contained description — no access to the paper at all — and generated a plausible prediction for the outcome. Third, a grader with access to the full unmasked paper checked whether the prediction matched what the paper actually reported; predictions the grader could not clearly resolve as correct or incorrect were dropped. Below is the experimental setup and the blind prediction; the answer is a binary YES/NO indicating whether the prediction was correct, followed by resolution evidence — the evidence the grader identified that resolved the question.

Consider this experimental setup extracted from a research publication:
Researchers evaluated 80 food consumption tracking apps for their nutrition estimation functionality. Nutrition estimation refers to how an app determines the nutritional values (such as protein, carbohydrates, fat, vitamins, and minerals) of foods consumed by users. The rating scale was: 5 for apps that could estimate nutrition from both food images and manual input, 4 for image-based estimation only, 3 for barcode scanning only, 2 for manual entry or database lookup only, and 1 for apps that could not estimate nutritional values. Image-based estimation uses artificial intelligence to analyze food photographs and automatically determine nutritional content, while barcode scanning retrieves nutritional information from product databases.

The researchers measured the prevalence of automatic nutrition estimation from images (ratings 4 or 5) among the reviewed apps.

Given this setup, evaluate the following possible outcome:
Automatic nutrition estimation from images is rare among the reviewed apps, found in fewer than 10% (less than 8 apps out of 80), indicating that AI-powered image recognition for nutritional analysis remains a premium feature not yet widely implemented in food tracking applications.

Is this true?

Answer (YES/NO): YES